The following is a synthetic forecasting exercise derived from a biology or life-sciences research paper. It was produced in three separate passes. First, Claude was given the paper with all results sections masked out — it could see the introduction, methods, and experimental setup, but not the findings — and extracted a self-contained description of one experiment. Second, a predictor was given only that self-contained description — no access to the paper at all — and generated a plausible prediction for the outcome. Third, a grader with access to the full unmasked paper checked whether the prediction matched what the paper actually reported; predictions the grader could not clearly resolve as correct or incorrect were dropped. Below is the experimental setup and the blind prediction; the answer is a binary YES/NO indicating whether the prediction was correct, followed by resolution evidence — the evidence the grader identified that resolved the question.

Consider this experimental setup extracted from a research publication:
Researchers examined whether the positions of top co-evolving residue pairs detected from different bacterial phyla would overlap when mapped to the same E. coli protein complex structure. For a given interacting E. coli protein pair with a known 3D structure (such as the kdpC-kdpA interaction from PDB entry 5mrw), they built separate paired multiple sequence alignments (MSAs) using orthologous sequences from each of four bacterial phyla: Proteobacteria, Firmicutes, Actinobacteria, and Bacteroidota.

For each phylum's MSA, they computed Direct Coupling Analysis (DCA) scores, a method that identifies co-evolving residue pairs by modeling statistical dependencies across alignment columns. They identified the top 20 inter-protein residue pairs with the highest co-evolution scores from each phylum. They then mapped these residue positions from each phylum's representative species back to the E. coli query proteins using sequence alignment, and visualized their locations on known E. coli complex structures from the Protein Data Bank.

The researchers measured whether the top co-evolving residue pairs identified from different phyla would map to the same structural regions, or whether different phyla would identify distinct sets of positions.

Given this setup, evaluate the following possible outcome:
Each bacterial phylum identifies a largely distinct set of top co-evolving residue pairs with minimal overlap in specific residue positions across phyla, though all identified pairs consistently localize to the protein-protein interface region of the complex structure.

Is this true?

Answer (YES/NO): NO